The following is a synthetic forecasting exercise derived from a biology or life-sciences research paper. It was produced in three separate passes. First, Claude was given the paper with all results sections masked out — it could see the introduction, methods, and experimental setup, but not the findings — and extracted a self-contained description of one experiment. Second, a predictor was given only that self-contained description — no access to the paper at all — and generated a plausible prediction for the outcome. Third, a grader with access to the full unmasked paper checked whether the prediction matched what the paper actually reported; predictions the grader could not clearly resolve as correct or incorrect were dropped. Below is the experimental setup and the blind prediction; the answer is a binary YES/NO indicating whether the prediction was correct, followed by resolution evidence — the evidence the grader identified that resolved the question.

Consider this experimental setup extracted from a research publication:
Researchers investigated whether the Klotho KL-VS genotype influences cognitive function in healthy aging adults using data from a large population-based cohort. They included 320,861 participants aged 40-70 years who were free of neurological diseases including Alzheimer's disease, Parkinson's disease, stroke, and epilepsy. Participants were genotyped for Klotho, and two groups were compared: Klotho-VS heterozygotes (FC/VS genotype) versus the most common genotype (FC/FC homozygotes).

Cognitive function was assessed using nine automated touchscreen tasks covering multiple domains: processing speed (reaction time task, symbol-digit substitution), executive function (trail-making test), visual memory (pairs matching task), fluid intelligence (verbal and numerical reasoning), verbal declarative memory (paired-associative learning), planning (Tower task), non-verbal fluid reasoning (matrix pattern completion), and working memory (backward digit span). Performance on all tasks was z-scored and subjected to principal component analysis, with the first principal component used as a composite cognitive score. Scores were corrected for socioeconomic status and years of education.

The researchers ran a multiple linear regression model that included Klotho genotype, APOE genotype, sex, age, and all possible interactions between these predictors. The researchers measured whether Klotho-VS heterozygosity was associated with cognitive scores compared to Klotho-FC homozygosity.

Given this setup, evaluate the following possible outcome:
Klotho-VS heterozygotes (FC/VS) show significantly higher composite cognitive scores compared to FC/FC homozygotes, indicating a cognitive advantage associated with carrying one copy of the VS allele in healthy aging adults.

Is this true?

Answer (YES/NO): NO